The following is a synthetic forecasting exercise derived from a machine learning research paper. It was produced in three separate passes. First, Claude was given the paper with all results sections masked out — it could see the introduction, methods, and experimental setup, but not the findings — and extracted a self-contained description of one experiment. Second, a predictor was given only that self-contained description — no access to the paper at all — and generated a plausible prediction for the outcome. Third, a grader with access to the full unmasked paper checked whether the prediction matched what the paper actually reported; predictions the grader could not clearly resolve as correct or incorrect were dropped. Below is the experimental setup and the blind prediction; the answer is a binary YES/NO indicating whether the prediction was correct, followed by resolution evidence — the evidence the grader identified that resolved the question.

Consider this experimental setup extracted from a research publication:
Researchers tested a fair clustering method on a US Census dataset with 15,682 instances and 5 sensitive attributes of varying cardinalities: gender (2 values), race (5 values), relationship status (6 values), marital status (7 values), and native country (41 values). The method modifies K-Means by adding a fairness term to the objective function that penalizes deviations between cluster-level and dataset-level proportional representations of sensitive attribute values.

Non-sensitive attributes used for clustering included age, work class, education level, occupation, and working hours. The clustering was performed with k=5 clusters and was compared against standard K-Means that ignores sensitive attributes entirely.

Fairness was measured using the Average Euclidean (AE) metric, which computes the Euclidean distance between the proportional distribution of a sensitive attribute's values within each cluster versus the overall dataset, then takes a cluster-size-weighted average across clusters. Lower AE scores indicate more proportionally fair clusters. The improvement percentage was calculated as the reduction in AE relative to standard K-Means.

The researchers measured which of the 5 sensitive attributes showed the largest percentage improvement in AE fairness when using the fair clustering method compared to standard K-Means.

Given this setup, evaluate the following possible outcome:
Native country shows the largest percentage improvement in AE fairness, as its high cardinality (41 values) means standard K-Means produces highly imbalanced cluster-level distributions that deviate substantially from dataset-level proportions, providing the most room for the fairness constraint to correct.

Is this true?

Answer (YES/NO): NO